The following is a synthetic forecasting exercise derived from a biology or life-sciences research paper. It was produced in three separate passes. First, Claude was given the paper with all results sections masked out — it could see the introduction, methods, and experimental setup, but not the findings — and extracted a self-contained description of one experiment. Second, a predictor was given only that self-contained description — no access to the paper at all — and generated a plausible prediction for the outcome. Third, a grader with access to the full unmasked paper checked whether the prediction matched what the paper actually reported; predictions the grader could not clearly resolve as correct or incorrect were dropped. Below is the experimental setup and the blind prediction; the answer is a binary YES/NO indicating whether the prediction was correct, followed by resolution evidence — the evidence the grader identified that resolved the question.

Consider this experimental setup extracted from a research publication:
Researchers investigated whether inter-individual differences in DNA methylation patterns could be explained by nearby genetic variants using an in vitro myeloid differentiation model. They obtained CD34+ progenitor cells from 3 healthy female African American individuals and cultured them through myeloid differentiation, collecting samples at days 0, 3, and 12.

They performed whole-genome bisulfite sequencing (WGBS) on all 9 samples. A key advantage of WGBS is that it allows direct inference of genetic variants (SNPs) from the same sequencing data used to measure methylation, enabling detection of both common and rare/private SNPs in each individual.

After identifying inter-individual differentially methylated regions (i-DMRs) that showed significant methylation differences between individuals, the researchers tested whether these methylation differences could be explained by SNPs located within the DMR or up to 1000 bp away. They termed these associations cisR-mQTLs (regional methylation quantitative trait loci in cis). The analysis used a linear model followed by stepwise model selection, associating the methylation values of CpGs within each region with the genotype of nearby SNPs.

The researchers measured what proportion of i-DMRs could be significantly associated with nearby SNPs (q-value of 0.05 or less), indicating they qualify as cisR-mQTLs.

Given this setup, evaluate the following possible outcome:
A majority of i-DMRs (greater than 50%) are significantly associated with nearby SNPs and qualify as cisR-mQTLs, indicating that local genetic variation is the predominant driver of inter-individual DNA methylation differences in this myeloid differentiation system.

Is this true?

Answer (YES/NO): YES